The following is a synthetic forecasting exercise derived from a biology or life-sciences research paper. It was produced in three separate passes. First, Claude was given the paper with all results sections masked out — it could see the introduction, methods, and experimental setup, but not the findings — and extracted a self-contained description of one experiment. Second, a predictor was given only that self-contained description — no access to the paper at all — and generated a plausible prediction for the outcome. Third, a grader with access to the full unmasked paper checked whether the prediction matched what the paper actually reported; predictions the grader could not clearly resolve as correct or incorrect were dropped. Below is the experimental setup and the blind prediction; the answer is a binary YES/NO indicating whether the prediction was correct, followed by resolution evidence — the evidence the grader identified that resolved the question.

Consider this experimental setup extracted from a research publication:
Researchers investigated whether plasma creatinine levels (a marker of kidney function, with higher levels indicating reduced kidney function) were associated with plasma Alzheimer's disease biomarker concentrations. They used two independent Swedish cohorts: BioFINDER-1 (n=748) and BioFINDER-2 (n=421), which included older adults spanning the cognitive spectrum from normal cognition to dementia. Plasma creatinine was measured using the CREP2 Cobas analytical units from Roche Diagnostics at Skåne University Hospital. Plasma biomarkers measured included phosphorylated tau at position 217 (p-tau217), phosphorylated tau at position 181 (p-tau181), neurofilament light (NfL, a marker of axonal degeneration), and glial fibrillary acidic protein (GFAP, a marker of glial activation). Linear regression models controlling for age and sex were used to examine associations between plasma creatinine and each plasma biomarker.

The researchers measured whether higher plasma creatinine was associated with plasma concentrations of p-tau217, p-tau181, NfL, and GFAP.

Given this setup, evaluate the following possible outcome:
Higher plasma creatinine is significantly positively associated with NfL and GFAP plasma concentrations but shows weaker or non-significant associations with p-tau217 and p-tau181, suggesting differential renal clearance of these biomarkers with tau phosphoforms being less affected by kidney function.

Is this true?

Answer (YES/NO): YES